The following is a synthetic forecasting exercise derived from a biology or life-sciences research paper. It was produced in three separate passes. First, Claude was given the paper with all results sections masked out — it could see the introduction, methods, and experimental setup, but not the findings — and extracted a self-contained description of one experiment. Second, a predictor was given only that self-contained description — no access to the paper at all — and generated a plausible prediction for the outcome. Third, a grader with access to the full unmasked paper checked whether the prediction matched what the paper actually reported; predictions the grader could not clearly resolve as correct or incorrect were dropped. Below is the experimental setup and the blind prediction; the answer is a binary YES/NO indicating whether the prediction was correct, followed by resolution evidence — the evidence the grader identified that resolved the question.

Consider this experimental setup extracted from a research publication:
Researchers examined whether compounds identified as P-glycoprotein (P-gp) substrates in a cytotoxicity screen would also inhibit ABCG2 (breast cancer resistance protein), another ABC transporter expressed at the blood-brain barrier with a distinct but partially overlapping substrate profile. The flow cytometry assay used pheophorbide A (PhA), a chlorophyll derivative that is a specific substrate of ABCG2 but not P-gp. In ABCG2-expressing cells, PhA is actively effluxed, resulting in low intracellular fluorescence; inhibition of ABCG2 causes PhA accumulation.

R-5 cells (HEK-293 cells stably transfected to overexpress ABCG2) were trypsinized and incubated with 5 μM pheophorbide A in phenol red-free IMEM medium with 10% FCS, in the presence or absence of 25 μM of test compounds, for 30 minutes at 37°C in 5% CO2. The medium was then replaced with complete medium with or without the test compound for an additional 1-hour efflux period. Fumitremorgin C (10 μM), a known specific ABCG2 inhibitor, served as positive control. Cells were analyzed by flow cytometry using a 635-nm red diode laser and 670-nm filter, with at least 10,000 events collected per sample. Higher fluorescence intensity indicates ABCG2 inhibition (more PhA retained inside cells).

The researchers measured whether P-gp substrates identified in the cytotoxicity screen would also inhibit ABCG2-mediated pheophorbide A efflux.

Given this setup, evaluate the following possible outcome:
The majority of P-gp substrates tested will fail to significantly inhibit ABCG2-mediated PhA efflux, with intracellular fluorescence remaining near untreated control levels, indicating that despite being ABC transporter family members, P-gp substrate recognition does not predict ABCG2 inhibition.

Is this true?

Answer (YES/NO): YES